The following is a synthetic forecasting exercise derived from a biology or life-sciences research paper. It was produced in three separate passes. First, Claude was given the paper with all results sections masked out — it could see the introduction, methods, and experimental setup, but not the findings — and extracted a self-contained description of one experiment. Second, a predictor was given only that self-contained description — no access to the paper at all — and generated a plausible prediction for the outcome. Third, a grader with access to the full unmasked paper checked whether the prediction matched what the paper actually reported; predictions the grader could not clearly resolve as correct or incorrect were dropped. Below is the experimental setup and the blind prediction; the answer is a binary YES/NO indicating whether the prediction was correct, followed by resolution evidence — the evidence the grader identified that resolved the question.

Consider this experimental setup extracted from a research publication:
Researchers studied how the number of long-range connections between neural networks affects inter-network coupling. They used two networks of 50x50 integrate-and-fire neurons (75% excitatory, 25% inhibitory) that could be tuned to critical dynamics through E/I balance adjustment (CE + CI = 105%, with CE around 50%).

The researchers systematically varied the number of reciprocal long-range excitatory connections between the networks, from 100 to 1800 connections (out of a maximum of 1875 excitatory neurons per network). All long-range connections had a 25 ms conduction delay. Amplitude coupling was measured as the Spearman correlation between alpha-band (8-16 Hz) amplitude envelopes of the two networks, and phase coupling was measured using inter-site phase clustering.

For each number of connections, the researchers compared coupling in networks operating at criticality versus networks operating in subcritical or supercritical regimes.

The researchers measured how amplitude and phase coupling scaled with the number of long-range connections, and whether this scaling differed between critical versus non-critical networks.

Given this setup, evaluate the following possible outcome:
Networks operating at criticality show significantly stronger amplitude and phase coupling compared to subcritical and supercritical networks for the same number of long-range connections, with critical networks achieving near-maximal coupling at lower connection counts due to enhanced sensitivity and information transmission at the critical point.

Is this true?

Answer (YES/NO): NO